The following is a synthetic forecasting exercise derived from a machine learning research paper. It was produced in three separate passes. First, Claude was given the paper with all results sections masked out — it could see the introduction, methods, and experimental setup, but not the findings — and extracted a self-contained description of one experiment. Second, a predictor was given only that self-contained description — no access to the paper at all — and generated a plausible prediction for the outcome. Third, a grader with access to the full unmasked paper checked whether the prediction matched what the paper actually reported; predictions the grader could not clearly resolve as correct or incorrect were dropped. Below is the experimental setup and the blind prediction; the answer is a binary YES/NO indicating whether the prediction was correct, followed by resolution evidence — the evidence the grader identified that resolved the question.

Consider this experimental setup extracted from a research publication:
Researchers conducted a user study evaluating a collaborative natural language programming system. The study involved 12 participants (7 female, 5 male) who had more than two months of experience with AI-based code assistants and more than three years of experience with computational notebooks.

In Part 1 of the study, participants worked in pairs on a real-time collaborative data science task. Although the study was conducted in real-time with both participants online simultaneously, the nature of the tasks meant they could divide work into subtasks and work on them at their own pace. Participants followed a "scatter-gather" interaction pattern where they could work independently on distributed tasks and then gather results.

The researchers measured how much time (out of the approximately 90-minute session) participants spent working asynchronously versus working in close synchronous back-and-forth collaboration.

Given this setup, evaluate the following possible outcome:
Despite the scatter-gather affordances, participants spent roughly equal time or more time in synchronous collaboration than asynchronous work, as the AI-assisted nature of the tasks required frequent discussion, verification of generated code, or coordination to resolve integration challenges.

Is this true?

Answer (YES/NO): NO